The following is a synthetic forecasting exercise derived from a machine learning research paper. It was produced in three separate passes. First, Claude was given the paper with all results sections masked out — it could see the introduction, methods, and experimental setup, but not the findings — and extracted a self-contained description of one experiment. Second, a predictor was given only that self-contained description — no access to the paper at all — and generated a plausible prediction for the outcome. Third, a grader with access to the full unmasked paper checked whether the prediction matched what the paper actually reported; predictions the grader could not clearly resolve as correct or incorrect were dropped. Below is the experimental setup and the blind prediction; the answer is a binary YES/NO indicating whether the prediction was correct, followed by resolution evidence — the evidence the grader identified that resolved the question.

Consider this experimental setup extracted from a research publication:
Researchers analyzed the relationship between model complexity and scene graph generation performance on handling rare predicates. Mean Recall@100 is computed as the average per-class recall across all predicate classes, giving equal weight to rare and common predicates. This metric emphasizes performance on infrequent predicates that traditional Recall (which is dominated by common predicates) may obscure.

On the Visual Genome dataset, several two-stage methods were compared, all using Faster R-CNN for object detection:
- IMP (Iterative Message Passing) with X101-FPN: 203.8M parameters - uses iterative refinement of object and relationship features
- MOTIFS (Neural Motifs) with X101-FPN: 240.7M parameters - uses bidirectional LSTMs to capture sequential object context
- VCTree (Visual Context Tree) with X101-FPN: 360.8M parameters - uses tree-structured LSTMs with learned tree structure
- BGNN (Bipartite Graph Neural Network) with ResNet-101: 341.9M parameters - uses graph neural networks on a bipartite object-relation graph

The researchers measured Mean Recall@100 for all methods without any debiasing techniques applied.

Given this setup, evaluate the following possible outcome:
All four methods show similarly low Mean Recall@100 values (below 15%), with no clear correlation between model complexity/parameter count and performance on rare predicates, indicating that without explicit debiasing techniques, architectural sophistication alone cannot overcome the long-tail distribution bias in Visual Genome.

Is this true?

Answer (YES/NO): NO